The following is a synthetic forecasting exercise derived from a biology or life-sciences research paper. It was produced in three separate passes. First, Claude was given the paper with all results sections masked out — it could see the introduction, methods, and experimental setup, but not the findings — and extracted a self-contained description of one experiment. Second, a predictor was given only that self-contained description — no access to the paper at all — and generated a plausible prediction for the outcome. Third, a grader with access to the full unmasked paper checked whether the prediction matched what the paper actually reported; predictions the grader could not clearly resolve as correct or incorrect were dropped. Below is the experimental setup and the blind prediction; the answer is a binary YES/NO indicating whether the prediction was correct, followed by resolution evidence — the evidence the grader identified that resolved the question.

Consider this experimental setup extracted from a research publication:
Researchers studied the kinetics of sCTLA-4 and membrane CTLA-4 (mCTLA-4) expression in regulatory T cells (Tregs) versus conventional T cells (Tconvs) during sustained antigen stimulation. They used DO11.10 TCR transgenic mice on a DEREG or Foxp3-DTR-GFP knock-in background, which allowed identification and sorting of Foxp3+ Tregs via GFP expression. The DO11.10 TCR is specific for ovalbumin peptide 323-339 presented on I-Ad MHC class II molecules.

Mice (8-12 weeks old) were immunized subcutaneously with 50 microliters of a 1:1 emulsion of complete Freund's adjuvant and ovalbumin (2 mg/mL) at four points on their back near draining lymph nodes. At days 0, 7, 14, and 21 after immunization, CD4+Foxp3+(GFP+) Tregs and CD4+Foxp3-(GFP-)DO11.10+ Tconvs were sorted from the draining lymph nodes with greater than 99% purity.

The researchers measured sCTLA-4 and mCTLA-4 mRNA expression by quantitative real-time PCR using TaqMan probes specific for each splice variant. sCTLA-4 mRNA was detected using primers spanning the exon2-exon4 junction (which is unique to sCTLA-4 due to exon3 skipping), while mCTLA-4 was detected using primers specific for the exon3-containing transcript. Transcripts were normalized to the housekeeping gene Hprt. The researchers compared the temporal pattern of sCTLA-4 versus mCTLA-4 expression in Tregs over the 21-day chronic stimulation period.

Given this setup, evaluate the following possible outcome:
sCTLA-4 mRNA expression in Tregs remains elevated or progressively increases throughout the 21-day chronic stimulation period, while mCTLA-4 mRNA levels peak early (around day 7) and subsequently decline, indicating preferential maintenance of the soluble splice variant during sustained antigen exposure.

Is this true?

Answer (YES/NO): NO